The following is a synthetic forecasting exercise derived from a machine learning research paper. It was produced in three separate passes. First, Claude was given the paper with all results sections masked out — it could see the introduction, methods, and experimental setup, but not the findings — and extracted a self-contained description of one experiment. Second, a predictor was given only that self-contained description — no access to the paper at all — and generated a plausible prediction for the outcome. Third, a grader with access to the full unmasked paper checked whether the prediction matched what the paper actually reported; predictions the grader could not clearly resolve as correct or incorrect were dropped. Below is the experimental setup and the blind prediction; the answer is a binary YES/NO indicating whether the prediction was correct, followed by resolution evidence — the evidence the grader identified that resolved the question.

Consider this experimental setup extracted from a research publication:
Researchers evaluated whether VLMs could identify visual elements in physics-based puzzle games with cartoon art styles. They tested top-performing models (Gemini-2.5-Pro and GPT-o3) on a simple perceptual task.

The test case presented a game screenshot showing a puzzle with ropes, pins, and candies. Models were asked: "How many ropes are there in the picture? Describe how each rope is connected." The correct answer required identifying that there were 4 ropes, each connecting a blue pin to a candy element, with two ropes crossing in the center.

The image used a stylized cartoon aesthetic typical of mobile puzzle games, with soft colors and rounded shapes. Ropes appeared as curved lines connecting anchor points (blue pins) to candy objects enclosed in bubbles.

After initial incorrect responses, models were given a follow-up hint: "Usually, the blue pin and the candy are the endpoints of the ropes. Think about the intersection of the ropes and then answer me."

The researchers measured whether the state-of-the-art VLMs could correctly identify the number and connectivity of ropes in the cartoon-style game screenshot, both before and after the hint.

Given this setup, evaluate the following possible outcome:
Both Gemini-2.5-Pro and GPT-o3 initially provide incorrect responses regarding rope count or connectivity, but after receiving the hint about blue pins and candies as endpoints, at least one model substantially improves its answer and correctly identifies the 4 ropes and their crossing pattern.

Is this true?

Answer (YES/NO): YES